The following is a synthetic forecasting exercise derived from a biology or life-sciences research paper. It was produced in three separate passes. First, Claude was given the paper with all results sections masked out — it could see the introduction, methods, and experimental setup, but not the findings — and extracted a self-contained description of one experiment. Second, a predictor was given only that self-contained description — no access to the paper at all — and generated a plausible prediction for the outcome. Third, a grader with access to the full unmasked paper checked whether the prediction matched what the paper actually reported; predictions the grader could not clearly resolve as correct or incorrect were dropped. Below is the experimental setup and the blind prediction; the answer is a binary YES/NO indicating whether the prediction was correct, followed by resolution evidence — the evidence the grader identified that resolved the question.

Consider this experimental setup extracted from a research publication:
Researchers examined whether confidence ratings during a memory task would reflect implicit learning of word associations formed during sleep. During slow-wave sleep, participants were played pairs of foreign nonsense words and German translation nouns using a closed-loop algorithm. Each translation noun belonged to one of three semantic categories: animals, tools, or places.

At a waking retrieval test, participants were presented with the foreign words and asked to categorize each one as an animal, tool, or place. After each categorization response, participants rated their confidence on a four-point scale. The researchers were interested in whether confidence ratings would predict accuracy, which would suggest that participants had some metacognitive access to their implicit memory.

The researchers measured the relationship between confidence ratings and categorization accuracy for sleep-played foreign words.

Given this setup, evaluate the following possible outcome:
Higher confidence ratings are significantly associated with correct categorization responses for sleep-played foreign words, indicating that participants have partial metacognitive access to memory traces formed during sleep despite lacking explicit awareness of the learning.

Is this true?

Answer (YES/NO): NO